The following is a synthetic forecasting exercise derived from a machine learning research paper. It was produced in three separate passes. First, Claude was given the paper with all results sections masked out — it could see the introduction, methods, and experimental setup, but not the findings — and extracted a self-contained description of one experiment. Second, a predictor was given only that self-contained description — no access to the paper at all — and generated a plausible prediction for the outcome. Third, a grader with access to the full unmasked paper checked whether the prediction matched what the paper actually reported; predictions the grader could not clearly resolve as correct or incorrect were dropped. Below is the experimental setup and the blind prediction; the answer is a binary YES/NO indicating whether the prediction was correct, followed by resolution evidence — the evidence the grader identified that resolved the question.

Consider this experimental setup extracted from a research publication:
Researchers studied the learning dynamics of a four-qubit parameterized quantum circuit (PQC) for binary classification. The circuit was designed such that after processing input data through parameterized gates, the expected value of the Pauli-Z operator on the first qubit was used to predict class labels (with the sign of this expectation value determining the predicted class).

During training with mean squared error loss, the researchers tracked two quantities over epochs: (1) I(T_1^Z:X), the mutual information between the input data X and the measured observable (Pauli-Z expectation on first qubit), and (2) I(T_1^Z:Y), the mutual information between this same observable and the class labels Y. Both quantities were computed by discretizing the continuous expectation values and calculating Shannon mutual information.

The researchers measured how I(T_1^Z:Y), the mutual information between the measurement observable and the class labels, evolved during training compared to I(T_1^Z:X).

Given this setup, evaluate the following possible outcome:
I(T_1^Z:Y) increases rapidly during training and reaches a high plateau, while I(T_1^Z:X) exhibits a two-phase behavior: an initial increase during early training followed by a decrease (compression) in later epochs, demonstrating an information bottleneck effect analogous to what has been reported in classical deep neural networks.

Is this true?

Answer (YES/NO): NO